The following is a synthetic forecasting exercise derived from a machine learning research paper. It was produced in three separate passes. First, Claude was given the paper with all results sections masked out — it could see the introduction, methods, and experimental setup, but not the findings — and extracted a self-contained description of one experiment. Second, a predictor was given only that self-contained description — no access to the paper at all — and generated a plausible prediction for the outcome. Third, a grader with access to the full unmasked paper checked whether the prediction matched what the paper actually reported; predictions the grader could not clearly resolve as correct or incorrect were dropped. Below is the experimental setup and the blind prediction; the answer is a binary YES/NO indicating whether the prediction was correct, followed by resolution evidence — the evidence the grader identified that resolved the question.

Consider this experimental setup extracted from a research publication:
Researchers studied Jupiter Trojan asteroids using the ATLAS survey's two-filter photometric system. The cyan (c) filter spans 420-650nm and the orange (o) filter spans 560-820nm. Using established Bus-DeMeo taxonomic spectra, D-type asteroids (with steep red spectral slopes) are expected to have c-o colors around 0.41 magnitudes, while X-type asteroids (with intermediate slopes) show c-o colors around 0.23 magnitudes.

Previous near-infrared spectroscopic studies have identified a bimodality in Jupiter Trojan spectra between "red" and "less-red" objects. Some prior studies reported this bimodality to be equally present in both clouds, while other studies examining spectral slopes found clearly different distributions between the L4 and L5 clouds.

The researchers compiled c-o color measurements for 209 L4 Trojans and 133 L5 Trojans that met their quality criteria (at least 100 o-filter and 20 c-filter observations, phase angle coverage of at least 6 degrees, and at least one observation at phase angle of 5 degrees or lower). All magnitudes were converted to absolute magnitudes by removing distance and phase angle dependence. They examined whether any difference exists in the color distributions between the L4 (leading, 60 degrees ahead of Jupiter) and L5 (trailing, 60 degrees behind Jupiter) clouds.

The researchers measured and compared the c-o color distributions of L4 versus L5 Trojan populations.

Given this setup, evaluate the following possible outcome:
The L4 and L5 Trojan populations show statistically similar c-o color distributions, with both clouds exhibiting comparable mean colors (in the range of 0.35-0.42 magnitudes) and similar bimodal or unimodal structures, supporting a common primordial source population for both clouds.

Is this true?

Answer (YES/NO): NO